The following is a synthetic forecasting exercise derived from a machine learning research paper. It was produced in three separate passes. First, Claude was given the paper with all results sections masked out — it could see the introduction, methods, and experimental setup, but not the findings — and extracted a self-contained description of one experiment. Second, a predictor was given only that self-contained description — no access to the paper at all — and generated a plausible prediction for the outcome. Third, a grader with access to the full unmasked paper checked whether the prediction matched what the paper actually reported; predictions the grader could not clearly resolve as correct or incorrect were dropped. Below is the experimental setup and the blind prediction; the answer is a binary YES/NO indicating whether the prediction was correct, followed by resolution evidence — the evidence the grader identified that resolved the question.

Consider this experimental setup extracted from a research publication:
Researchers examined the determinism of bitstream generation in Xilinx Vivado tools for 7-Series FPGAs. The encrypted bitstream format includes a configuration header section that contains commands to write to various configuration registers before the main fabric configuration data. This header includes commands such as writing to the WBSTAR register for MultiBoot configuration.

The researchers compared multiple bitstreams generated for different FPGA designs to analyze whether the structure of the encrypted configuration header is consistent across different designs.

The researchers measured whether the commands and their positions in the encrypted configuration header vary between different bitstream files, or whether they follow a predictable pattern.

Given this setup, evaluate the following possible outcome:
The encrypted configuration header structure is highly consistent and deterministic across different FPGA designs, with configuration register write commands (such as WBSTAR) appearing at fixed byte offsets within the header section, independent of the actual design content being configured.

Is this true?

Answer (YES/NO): YES